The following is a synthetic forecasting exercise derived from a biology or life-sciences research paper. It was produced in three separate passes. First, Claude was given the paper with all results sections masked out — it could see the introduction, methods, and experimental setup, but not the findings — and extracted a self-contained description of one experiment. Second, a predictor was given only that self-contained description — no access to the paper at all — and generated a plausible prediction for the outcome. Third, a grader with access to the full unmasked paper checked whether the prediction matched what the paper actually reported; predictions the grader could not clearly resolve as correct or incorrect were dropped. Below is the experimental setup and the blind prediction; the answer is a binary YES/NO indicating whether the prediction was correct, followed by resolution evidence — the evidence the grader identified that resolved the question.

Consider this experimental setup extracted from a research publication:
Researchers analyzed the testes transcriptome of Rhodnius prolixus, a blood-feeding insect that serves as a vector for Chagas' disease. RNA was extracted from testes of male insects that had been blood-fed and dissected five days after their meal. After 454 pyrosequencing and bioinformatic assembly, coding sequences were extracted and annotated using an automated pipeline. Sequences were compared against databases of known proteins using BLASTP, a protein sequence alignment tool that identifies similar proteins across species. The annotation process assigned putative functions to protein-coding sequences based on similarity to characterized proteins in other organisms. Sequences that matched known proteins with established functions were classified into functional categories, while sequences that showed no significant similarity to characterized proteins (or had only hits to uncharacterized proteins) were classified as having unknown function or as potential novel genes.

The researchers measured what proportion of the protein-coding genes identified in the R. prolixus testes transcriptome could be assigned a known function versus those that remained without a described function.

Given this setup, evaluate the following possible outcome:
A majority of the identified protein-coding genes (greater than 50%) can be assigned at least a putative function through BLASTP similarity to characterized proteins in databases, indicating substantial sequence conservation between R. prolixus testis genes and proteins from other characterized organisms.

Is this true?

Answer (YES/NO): NO